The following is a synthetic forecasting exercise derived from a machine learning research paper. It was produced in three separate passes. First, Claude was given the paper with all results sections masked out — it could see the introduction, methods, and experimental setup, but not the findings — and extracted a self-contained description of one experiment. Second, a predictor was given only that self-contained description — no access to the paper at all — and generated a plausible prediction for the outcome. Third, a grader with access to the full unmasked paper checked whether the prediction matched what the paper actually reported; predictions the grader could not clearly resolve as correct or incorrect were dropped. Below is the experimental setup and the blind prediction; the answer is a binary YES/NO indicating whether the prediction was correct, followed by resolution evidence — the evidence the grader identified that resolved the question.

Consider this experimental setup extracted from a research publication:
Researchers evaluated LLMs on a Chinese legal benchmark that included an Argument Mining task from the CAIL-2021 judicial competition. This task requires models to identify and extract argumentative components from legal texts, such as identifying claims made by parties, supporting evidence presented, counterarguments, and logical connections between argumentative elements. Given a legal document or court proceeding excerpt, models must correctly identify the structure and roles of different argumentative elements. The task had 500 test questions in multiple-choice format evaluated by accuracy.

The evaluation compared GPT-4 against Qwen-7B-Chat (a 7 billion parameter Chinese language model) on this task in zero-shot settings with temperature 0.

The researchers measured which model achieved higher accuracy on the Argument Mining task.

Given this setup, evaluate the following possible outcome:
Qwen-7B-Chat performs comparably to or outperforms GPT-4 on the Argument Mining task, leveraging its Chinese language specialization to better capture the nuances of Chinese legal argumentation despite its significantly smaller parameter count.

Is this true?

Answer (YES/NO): NO